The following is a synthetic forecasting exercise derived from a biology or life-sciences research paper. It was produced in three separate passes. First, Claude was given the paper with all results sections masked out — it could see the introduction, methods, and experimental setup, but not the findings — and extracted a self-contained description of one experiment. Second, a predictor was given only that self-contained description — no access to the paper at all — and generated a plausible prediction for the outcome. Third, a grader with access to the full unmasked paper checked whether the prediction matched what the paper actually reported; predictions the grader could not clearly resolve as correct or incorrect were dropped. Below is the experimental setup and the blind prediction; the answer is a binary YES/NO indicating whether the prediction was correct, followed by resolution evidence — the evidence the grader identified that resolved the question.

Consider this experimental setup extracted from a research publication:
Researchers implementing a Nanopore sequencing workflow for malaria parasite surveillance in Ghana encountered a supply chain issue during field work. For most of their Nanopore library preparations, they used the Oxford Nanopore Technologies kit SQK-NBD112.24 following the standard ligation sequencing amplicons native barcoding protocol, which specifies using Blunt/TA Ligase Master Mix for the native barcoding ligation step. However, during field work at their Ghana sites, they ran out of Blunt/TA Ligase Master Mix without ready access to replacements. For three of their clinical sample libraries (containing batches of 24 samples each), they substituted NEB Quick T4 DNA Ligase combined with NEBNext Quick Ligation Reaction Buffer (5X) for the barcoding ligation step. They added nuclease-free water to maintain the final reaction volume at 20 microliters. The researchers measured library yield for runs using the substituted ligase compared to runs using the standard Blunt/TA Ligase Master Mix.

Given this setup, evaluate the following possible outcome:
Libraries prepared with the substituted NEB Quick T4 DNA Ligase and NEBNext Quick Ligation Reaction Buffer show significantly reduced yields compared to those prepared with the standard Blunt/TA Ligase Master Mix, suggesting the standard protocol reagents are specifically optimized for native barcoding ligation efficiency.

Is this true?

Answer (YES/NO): NO